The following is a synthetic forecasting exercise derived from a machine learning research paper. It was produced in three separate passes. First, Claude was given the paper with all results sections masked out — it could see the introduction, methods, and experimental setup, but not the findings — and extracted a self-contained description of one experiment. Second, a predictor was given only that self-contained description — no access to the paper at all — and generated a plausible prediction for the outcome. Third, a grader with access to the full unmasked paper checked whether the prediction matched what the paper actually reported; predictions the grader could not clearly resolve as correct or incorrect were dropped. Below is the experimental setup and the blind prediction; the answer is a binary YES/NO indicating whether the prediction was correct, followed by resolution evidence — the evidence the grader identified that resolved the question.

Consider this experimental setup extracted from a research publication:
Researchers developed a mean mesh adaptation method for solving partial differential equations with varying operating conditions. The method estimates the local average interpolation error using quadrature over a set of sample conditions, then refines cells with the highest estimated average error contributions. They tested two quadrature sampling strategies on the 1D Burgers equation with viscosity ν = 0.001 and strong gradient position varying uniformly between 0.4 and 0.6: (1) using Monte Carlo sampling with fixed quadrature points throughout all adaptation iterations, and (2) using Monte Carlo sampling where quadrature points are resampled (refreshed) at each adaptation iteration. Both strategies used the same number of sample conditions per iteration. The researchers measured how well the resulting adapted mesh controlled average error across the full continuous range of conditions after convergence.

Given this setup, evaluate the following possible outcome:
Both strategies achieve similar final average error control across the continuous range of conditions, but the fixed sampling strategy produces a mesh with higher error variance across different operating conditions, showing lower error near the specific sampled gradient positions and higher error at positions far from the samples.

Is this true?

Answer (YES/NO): NO